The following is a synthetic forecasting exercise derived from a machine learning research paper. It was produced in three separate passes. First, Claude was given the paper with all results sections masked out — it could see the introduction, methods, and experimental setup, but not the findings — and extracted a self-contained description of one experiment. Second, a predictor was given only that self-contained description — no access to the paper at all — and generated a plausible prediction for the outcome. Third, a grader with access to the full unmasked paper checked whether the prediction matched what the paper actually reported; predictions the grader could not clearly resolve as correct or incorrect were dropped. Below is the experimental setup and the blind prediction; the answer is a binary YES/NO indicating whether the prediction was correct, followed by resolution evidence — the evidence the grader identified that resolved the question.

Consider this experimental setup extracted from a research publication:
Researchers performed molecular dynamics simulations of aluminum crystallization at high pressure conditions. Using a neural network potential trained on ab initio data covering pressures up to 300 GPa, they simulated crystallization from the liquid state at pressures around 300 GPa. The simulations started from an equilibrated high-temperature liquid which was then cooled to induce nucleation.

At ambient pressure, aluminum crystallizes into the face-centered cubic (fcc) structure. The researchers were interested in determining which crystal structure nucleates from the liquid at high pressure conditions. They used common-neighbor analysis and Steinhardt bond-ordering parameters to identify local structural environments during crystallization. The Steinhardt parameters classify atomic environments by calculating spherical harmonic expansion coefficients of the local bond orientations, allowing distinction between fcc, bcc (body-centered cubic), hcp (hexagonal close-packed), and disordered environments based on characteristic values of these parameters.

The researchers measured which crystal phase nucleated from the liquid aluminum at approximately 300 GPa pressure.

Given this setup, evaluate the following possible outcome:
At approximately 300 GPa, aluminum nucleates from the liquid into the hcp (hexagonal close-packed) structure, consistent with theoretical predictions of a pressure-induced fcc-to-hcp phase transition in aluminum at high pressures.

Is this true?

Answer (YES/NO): NO